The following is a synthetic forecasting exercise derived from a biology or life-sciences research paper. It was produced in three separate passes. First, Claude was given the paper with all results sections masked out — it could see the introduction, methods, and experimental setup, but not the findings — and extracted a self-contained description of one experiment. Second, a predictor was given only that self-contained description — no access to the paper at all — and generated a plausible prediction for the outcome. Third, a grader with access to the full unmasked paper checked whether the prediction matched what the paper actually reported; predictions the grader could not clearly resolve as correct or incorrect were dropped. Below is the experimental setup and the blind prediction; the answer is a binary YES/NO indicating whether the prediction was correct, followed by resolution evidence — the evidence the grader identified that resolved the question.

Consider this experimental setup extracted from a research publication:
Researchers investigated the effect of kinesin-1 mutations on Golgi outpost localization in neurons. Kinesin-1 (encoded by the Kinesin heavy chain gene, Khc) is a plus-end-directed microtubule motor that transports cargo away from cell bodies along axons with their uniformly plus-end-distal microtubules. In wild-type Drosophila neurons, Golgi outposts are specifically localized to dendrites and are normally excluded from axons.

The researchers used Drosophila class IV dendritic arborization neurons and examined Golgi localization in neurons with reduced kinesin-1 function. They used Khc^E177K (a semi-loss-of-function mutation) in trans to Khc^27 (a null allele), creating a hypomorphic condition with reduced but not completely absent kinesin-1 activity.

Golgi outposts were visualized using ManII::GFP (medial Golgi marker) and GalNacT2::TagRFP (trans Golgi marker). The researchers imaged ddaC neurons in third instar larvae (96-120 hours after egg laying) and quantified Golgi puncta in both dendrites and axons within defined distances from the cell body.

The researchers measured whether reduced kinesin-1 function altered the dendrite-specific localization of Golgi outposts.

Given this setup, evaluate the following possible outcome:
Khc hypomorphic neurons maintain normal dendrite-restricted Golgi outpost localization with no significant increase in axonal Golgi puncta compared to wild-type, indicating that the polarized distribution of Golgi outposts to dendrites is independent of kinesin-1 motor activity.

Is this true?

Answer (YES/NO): NO